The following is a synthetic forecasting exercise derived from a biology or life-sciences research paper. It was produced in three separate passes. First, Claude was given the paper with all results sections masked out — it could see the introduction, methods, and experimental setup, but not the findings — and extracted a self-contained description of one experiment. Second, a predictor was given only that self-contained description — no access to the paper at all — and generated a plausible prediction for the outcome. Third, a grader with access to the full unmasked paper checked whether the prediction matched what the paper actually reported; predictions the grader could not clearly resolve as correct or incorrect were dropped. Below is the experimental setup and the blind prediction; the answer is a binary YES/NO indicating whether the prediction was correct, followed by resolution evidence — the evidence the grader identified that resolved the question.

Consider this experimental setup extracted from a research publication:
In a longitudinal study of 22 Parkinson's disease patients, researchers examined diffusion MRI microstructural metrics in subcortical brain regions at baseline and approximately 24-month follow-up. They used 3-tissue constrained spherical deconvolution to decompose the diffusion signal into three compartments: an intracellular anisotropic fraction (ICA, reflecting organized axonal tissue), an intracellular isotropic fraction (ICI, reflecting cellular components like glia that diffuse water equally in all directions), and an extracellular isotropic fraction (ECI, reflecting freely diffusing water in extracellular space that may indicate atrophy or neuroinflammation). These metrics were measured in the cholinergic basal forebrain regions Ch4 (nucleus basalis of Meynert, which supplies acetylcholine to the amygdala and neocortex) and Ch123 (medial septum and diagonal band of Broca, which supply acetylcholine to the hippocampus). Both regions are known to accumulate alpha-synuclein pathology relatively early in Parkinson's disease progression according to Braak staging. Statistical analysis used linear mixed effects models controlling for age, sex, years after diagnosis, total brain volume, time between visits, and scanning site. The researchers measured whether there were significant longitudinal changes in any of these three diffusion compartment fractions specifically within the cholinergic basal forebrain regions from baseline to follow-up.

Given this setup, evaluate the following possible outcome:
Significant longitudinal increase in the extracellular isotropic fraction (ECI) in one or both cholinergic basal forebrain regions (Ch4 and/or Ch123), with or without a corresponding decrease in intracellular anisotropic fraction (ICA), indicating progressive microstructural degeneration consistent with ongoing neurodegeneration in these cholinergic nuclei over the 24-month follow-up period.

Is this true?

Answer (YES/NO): NO